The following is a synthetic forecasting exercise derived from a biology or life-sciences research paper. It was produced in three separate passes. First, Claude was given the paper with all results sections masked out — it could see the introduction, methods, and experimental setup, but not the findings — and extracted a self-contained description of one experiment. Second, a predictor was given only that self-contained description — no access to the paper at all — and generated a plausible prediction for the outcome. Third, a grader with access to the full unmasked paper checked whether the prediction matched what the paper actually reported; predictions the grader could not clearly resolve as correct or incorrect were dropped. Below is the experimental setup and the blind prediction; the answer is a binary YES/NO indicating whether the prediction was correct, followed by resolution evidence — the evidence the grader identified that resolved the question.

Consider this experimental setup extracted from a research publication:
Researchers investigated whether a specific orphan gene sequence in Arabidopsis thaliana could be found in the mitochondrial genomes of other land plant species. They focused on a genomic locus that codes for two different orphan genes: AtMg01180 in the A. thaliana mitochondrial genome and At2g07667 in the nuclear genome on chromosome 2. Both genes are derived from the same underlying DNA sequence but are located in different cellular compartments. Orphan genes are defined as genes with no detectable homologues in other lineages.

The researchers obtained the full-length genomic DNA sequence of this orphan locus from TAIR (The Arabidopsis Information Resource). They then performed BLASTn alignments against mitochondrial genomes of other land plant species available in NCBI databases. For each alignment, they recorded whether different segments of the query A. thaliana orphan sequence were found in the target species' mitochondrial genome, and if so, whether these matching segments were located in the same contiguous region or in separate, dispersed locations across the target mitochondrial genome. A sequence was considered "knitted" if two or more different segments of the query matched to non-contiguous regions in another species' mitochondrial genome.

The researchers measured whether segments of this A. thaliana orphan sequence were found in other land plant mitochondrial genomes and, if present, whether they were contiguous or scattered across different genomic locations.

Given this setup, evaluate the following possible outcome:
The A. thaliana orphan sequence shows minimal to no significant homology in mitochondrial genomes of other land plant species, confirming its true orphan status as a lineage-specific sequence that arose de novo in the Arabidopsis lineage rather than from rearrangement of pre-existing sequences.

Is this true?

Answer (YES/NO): NO